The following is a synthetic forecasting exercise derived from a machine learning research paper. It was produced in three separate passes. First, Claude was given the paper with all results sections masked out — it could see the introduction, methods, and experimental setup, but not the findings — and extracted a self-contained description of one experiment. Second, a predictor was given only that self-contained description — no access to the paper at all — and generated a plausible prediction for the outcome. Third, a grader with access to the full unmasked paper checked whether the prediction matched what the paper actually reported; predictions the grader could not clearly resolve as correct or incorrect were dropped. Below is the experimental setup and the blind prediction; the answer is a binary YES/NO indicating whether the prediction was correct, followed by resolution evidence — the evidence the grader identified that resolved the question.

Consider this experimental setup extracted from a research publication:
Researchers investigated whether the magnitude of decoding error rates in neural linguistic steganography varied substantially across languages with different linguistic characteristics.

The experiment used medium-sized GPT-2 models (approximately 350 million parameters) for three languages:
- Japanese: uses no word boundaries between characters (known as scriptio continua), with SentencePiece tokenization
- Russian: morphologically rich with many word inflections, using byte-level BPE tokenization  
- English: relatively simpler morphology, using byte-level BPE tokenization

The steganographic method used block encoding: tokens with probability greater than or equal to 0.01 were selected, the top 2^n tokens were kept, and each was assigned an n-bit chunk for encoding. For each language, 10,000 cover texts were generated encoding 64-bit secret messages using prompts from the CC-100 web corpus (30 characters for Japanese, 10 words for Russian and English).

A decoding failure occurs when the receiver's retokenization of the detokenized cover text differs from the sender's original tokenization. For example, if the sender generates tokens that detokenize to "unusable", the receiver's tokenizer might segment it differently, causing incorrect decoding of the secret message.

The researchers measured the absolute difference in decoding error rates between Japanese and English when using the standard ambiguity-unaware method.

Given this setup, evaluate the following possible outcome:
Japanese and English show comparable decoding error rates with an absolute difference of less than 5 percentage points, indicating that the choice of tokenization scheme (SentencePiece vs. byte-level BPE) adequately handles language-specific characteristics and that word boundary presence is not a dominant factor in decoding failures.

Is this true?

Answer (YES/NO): NO